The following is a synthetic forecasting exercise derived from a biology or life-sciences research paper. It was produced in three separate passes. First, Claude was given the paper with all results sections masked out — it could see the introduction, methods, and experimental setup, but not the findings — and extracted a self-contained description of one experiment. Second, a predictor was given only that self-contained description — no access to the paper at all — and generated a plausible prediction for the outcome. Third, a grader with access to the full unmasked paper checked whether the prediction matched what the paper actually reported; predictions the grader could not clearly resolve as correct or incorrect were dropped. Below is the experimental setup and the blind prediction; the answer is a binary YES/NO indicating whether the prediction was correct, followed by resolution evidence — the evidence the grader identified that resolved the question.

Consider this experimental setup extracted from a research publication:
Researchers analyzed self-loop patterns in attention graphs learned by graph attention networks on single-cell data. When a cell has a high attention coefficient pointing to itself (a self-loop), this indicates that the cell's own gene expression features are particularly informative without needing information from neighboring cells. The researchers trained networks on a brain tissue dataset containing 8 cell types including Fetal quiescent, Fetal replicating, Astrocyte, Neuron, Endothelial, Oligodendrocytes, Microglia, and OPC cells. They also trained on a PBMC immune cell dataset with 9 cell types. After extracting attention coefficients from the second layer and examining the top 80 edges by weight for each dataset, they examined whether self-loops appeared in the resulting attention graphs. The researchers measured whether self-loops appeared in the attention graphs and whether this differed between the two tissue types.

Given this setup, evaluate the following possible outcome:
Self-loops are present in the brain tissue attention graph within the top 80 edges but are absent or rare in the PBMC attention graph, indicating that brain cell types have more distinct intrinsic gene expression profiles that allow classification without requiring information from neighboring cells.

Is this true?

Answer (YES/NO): YES